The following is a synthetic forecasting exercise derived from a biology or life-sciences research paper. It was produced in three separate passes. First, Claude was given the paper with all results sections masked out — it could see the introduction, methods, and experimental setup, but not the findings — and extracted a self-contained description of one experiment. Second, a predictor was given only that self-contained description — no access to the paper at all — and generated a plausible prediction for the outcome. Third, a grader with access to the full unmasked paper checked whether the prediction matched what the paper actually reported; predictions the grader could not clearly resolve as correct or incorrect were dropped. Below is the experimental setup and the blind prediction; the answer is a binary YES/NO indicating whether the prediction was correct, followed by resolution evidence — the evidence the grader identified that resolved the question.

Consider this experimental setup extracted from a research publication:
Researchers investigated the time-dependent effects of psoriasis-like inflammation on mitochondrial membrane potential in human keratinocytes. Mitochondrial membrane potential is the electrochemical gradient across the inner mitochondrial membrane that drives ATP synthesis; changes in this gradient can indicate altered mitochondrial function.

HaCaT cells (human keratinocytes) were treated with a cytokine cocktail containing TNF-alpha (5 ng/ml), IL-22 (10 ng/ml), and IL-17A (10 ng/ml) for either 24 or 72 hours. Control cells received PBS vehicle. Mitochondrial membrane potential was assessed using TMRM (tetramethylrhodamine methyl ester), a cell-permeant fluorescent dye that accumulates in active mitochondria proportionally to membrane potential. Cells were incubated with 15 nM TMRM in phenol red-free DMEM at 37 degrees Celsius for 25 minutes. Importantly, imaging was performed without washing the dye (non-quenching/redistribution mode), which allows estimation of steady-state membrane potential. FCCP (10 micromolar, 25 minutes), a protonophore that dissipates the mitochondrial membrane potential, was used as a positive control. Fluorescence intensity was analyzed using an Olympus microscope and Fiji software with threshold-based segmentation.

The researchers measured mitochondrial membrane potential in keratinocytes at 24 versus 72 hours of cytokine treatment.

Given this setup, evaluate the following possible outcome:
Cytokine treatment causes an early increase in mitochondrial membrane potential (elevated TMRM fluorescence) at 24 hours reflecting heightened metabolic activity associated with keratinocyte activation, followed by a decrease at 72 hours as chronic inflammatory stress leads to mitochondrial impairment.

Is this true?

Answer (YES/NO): NO